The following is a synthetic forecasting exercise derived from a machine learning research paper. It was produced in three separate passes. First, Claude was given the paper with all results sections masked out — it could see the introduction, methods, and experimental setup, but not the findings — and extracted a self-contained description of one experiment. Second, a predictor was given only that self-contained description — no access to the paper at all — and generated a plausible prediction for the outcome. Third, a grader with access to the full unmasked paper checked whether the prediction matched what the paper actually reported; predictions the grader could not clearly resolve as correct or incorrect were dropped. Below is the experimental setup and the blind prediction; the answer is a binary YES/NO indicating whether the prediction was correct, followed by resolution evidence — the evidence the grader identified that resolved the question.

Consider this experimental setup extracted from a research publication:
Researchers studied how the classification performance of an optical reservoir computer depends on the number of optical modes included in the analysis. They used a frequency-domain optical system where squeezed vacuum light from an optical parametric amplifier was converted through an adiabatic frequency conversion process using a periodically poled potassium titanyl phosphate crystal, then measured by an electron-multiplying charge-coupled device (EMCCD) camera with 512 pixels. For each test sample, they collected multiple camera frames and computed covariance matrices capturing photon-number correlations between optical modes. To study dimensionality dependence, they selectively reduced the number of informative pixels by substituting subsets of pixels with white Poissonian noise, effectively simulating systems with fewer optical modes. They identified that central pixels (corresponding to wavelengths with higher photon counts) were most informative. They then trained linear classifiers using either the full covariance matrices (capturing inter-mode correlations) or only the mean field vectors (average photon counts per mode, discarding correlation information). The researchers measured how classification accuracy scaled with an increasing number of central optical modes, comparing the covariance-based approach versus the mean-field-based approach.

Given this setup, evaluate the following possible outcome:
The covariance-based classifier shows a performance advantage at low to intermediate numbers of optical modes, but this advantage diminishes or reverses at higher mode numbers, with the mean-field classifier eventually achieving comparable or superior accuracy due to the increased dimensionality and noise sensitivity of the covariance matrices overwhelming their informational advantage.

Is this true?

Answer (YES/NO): NO